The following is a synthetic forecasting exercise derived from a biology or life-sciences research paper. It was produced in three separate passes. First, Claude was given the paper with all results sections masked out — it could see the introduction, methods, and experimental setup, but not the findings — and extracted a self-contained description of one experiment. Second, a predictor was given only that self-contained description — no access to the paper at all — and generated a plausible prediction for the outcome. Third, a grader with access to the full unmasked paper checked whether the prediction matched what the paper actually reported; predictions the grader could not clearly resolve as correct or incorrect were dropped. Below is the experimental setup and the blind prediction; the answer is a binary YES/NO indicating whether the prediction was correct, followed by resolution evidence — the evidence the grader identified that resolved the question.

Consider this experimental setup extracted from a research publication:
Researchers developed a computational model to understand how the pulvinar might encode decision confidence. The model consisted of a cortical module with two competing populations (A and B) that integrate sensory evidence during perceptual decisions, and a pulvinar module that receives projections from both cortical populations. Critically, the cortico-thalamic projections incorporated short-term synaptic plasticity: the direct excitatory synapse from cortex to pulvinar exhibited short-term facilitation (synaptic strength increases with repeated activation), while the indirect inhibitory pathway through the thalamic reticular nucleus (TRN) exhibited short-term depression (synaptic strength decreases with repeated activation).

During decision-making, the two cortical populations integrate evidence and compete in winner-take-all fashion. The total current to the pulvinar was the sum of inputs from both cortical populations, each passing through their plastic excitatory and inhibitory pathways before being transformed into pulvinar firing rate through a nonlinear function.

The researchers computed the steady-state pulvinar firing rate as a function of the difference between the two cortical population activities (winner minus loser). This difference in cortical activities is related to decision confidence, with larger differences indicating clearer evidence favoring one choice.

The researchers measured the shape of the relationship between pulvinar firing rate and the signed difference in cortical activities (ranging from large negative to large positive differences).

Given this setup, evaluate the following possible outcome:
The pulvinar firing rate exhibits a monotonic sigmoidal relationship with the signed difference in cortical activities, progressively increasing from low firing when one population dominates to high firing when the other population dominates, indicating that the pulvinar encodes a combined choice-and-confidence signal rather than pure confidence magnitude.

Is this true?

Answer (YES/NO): NO